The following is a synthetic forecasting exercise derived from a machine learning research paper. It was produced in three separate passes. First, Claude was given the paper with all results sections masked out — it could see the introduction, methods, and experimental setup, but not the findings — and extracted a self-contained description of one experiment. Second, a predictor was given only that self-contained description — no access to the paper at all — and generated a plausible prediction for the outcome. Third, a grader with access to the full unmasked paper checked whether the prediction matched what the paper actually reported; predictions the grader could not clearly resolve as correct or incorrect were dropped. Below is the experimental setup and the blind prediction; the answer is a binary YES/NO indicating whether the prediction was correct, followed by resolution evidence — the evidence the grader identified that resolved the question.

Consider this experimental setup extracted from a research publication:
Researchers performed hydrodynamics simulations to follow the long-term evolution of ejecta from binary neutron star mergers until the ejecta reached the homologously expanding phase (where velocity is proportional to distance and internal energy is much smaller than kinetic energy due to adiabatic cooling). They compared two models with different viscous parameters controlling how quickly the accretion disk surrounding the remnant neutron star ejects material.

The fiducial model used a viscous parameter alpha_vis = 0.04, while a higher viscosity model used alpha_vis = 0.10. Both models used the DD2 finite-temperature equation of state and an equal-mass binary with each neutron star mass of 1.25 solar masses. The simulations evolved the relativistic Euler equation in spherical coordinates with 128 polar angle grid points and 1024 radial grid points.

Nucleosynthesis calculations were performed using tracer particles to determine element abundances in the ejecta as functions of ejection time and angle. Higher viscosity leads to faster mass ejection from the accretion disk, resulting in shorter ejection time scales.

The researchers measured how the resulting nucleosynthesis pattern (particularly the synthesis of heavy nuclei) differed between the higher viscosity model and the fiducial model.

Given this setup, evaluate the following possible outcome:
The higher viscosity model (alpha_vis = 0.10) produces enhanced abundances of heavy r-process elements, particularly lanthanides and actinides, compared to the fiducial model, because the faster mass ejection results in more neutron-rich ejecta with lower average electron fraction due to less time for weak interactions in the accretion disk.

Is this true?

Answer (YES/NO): YES